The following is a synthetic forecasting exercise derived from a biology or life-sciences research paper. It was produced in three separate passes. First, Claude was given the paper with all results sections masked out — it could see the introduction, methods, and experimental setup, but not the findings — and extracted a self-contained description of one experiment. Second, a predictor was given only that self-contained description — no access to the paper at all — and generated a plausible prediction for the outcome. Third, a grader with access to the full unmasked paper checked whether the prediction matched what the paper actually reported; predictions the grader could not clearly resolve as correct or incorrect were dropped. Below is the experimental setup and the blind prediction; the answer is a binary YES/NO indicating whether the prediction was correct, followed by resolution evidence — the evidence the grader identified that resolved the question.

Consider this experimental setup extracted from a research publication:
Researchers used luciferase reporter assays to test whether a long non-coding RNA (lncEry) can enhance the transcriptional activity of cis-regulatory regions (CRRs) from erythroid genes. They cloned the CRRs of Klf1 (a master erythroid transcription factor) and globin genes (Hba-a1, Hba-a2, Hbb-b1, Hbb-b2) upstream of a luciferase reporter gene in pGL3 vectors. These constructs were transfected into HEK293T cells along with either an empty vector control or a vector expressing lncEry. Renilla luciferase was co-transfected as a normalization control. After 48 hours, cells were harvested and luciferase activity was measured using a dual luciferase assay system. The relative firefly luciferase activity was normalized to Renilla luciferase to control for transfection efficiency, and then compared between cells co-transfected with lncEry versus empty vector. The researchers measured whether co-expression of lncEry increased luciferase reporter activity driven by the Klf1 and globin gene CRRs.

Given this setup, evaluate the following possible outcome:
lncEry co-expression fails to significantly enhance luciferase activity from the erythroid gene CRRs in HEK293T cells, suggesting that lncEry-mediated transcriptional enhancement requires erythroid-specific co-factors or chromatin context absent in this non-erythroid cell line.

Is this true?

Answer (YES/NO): NO